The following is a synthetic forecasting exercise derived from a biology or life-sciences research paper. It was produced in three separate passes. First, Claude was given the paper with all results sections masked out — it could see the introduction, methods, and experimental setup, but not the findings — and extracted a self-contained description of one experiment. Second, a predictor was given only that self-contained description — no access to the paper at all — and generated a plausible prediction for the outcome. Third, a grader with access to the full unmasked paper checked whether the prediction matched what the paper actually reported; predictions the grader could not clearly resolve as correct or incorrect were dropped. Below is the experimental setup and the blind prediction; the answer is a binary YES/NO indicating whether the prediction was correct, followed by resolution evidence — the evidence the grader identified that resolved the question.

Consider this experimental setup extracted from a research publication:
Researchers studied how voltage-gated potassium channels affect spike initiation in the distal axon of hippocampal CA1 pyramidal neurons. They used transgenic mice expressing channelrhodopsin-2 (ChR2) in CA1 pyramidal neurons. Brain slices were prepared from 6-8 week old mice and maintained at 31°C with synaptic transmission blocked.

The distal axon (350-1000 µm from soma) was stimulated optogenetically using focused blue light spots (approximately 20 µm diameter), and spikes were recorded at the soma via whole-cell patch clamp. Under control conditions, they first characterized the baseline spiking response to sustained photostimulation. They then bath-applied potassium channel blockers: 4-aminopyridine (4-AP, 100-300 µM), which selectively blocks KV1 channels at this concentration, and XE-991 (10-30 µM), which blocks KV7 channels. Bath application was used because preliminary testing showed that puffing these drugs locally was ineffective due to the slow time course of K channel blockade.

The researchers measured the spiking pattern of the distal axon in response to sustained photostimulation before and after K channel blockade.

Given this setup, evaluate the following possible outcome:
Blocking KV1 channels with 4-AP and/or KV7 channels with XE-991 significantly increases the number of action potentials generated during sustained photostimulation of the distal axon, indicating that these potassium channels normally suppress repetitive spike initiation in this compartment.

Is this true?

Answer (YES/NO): NO